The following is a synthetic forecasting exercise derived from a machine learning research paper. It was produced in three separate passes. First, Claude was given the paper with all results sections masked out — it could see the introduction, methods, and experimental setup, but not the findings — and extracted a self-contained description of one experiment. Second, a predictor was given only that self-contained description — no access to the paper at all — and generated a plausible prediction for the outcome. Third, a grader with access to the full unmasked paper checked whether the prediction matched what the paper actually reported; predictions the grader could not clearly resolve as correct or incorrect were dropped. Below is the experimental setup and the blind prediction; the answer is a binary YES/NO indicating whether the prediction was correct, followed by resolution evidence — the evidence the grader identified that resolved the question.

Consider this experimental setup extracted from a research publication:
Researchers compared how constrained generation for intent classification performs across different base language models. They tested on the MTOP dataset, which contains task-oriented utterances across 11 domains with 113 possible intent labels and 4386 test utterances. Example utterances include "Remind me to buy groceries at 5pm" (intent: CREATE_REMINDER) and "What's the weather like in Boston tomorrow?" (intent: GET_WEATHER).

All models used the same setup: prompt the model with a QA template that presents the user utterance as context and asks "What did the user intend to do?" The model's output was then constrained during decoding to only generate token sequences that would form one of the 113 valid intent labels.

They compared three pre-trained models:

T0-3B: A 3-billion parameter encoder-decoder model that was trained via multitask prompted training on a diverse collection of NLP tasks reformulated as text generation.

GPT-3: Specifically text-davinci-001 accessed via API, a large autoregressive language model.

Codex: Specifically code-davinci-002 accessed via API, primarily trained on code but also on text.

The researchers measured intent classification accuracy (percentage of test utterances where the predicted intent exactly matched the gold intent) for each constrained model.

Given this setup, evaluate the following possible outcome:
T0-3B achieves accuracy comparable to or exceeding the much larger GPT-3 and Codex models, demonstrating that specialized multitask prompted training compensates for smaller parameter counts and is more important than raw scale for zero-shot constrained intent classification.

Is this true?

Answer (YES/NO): NO